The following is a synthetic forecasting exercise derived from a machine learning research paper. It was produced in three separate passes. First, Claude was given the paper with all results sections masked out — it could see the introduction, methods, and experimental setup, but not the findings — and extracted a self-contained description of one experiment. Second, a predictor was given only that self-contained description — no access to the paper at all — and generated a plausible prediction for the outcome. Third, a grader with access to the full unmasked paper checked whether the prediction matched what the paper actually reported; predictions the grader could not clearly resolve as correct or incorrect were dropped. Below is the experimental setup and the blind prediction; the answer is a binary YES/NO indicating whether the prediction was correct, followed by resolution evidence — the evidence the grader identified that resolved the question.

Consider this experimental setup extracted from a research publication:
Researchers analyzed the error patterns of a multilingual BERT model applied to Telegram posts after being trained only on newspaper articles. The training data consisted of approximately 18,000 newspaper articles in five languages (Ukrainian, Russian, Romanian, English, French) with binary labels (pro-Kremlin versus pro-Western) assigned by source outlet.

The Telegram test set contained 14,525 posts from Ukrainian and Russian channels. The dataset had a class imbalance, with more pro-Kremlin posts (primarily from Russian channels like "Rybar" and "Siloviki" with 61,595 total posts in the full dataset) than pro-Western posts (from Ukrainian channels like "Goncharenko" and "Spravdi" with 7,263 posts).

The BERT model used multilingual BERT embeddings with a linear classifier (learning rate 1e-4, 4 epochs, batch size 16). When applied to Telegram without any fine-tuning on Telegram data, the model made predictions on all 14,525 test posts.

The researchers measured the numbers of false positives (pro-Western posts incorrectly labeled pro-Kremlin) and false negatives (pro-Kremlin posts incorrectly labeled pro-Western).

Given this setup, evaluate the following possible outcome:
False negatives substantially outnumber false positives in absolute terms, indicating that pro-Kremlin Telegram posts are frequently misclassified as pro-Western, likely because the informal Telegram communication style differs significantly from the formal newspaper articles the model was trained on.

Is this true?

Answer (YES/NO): NO